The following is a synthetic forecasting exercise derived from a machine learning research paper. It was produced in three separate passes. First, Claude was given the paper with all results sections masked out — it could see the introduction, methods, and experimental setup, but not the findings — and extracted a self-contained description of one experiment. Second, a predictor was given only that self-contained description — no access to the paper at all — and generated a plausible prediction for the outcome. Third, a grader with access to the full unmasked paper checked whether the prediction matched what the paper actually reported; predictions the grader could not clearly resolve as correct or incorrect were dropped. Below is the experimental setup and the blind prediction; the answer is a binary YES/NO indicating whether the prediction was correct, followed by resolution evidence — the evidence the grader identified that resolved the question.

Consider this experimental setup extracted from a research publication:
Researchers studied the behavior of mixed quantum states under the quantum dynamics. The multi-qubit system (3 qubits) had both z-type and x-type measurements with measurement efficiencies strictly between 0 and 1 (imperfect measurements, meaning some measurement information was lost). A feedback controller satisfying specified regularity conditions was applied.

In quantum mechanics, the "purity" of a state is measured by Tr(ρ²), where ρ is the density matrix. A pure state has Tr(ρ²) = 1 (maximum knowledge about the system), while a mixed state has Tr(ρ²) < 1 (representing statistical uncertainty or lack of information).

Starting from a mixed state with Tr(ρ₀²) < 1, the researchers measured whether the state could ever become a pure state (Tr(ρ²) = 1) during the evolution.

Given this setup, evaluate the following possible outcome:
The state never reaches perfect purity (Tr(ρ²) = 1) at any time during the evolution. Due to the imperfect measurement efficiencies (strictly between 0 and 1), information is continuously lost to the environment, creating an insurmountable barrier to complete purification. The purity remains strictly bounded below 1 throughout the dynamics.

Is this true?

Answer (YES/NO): YES